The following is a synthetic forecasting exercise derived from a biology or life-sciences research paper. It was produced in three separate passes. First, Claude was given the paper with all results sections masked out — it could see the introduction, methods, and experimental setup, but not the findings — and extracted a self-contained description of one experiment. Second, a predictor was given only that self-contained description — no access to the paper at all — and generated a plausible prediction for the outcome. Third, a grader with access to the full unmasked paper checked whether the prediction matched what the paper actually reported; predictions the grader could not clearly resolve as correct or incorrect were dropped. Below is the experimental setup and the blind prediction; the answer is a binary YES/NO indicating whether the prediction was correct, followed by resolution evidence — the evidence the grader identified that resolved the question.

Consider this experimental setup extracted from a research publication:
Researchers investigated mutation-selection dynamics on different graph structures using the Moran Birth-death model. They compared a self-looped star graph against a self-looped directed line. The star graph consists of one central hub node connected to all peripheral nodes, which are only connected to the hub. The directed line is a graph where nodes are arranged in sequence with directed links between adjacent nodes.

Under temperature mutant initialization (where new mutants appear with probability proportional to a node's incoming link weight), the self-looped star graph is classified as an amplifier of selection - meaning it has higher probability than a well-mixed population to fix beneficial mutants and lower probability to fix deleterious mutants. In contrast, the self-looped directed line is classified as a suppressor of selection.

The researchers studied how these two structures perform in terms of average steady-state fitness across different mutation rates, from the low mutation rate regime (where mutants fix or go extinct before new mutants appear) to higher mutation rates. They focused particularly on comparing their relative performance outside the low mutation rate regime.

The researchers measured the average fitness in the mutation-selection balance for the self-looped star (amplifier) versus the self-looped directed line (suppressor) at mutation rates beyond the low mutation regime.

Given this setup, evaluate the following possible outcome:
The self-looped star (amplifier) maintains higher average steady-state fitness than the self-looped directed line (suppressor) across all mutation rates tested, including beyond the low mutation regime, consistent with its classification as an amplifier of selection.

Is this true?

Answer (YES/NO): NO